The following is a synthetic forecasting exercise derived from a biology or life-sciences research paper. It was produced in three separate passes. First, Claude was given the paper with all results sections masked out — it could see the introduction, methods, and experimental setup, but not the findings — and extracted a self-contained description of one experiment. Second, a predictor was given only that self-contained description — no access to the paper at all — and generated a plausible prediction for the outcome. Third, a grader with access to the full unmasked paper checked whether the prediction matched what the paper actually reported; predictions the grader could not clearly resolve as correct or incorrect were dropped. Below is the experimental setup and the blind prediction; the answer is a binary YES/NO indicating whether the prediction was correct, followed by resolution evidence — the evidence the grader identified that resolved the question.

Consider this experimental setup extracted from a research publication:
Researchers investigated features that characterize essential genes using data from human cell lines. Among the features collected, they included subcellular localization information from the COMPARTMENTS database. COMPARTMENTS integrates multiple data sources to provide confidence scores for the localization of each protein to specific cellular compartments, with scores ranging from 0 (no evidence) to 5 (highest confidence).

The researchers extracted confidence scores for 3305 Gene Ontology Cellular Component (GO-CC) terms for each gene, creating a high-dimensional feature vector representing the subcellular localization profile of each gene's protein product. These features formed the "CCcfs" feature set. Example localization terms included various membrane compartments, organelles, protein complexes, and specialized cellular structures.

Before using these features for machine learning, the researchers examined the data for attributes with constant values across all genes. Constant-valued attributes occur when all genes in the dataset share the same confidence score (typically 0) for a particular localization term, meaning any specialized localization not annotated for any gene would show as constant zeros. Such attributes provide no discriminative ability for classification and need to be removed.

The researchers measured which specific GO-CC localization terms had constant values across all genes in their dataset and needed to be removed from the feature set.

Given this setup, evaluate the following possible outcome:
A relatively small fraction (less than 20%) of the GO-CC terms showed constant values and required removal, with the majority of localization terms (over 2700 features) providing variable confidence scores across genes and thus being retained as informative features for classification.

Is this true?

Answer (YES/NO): YES